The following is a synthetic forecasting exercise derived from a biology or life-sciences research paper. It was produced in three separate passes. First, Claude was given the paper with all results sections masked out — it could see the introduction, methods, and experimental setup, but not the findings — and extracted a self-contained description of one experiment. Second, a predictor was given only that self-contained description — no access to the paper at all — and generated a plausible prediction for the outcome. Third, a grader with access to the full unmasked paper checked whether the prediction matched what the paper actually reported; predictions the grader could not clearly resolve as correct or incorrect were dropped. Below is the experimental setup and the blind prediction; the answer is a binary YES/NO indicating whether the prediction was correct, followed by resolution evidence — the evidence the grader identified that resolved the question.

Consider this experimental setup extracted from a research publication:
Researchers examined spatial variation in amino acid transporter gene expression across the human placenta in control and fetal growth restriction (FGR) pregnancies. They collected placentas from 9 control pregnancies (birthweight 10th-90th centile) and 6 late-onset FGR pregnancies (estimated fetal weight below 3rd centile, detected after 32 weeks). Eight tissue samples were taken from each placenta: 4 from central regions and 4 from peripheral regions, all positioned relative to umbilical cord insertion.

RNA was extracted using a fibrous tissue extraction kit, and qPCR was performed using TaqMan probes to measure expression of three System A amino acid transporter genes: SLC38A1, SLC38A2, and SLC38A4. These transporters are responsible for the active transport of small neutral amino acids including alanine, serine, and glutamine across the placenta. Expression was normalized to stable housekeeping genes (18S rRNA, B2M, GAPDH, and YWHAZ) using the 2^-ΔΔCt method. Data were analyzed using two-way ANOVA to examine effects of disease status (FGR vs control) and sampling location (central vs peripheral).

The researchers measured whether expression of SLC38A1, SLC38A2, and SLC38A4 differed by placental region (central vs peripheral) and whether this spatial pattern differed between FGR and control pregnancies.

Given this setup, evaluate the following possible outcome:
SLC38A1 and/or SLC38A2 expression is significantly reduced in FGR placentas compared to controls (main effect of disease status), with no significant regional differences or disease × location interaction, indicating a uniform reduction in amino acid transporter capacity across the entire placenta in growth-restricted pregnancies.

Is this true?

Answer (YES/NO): YES